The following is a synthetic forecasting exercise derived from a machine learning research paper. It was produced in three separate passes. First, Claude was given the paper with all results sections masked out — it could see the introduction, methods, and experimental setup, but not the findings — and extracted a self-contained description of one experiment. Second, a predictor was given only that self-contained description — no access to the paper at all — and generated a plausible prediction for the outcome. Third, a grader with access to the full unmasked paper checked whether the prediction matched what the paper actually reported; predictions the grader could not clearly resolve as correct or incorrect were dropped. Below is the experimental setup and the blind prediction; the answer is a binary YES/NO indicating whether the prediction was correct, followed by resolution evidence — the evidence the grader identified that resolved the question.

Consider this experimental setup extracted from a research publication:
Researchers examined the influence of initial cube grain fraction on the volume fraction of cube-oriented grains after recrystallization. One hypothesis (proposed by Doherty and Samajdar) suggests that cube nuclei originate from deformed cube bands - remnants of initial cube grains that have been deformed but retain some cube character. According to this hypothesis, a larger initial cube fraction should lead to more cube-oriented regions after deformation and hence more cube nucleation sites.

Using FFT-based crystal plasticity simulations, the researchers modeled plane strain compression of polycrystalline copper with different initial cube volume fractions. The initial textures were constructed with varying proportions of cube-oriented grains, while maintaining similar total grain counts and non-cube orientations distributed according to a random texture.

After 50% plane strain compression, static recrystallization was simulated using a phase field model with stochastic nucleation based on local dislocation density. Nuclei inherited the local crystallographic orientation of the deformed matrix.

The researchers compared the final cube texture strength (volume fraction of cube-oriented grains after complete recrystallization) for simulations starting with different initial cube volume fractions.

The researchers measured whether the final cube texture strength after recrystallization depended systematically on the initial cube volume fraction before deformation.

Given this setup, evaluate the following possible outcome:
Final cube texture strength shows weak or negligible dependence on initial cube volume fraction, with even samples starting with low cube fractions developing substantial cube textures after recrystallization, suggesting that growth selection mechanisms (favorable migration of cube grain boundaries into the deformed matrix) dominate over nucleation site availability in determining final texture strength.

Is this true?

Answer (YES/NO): NO